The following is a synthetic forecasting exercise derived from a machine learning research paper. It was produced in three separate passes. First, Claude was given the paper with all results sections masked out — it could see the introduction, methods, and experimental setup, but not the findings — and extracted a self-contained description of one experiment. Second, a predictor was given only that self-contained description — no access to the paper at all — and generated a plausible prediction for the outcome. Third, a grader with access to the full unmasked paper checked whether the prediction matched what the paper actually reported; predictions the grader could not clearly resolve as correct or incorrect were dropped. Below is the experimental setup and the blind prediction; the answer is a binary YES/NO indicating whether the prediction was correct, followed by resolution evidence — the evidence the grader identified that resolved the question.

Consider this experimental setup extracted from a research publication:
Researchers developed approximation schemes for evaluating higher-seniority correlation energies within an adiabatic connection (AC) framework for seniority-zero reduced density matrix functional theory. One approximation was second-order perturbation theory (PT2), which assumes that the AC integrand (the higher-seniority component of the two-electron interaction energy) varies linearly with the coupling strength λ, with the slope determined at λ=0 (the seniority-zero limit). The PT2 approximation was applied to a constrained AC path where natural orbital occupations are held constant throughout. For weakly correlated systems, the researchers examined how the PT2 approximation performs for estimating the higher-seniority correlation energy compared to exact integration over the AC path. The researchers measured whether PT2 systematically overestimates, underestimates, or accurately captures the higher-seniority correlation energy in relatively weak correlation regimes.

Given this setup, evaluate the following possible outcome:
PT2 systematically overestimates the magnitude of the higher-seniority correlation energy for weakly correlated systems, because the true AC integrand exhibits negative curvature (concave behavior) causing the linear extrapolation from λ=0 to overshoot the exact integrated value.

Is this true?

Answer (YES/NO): YES